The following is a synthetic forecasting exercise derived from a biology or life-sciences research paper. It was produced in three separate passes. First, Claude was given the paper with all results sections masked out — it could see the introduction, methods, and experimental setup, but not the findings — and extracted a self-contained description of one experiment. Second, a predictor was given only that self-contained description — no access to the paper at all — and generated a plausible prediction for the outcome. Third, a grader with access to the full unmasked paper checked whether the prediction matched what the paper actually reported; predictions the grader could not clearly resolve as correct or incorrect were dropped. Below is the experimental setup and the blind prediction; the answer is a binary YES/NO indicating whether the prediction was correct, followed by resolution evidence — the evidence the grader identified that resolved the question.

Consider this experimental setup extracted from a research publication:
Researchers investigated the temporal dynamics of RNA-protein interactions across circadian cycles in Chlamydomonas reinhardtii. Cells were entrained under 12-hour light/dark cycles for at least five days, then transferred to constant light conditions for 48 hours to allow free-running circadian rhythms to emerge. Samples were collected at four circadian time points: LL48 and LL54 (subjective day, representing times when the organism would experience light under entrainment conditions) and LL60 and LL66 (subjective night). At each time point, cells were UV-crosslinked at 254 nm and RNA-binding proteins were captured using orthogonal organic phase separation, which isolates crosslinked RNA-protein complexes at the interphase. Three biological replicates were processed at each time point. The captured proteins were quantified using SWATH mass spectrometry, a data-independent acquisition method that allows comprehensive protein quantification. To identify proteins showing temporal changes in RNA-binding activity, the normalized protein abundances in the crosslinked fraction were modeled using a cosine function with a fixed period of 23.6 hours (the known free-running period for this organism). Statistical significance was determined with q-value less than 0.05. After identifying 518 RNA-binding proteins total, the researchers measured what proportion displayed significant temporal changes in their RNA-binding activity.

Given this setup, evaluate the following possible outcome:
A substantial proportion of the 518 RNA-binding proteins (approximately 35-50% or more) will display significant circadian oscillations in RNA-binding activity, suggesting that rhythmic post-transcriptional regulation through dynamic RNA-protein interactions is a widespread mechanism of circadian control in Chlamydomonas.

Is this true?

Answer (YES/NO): YES